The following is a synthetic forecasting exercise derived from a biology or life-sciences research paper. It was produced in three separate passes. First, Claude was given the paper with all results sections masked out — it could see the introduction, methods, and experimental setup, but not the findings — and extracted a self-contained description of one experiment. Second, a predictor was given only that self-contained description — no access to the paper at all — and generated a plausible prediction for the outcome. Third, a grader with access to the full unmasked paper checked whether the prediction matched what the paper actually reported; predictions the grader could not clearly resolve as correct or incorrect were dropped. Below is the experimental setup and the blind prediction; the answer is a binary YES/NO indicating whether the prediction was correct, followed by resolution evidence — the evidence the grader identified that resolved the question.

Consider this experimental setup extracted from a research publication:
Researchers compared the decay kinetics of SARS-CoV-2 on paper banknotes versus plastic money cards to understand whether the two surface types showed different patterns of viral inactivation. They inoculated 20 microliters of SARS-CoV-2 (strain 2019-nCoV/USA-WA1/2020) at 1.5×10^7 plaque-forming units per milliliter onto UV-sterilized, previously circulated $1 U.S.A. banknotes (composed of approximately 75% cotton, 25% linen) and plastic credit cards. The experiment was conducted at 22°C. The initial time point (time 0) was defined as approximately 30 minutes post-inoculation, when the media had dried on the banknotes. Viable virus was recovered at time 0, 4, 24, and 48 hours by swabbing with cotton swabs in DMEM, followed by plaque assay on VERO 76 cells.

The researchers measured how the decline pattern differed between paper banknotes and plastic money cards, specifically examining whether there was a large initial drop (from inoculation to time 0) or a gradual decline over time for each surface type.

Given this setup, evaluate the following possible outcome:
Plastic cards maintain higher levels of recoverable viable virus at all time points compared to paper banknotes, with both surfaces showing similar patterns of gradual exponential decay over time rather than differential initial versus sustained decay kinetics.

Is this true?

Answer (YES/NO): NO